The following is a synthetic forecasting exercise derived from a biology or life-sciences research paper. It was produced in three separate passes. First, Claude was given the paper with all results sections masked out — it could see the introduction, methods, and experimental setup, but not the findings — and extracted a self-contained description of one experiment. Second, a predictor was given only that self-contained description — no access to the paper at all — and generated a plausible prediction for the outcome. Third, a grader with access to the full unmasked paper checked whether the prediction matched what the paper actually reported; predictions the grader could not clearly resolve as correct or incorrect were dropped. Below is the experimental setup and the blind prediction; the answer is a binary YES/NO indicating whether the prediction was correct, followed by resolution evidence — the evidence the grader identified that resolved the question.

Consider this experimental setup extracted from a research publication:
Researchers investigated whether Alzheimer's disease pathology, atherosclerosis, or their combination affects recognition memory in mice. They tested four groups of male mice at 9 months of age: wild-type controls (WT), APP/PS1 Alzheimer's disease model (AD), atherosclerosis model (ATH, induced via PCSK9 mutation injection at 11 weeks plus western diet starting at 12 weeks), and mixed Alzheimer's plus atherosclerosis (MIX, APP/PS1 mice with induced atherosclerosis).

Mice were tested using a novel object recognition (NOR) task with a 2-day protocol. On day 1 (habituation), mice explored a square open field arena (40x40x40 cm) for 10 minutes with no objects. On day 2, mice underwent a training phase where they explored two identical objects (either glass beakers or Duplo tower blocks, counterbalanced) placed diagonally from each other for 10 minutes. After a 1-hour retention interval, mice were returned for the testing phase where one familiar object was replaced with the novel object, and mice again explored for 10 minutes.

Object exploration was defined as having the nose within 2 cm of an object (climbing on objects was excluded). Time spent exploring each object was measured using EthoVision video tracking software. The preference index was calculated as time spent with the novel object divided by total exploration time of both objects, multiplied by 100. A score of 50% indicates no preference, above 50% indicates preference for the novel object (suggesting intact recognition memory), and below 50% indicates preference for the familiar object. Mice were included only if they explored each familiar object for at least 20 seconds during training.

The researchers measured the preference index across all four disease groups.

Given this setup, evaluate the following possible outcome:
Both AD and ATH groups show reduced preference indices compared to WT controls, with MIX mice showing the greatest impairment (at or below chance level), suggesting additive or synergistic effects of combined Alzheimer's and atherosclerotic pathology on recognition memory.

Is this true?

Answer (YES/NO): NO